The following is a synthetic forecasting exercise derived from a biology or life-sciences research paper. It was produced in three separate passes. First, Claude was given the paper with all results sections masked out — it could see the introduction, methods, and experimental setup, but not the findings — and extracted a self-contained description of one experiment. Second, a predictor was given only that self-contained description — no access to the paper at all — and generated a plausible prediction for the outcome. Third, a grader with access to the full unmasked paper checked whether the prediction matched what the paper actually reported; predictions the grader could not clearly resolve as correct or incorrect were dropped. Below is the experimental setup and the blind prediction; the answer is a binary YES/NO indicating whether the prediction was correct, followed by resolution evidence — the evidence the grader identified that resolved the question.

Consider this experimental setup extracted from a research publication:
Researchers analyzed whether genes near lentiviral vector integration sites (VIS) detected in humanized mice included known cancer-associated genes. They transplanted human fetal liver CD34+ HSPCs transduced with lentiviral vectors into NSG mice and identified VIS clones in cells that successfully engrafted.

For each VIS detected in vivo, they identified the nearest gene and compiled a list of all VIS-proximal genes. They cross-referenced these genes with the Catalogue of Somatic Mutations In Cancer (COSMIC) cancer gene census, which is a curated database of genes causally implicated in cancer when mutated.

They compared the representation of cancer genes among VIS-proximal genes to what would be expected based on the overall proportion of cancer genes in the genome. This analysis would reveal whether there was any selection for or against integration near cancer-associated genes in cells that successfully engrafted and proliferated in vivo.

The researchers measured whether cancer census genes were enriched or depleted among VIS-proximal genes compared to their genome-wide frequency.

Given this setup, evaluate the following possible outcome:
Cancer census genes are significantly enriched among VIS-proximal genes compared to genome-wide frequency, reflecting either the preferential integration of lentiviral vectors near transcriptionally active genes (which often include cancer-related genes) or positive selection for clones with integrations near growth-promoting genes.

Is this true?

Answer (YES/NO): NO